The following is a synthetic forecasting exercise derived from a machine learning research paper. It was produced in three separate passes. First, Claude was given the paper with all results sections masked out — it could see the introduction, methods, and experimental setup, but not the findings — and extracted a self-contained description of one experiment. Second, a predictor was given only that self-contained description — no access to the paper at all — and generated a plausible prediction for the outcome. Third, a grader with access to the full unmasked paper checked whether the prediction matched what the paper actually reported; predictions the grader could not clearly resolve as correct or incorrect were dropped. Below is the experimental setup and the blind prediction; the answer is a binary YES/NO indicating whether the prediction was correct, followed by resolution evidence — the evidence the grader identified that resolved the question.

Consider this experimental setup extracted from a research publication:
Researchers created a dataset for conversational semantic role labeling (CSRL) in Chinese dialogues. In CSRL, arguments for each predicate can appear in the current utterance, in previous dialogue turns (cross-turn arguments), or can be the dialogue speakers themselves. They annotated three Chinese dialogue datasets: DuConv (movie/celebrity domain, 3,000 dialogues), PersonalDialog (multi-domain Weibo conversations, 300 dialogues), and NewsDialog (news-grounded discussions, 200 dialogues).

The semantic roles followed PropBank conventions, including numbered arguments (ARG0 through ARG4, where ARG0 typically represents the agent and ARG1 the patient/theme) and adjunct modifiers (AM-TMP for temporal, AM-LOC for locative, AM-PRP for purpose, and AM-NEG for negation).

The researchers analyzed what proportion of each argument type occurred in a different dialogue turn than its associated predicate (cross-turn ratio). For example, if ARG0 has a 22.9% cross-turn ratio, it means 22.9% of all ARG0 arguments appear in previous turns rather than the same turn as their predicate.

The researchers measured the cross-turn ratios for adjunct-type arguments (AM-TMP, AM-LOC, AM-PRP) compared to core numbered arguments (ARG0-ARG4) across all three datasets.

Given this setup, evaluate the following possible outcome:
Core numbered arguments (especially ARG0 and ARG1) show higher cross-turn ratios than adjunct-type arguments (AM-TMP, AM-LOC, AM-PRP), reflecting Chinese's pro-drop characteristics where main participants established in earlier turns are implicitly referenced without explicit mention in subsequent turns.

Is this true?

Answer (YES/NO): YES